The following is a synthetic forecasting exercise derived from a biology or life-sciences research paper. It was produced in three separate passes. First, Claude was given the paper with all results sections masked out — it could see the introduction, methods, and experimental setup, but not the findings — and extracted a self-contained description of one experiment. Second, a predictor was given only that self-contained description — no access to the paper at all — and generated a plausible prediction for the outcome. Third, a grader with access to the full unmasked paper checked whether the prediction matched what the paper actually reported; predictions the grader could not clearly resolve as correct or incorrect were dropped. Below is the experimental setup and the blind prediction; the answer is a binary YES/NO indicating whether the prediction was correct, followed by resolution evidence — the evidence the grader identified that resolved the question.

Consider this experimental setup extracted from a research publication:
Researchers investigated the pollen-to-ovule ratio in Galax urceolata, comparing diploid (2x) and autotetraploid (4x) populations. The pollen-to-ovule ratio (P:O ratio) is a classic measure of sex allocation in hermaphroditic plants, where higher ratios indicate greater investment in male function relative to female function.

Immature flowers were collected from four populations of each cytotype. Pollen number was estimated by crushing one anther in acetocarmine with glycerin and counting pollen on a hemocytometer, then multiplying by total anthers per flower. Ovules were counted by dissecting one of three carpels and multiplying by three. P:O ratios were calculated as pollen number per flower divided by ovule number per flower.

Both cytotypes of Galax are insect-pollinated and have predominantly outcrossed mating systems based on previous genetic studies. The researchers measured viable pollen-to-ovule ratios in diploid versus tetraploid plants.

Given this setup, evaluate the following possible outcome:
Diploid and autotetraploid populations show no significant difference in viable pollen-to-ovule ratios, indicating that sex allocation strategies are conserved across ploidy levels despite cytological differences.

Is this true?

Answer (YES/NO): NO